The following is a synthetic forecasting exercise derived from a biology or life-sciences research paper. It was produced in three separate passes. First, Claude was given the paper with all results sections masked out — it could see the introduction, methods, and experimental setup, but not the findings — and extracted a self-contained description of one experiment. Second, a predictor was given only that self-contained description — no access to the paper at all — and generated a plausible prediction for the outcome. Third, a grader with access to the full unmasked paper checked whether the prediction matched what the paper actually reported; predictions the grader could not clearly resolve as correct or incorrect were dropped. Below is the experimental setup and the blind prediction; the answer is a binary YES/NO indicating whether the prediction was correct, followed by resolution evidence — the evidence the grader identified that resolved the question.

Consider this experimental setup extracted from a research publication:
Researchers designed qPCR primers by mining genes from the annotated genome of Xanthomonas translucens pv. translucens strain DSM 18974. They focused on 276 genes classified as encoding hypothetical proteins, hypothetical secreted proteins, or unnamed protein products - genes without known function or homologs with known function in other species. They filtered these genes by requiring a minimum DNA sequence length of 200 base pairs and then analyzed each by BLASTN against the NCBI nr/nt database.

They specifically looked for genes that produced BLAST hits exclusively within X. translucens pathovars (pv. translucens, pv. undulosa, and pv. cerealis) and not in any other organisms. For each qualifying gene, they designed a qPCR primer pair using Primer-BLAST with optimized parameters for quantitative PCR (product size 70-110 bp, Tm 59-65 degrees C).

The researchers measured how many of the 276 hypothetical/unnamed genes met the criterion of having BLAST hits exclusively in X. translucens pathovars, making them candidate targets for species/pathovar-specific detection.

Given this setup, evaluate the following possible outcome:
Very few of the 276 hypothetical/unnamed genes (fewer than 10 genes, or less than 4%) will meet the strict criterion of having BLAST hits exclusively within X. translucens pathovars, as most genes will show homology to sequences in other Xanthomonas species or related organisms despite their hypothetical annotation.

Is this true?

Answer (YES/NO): NO